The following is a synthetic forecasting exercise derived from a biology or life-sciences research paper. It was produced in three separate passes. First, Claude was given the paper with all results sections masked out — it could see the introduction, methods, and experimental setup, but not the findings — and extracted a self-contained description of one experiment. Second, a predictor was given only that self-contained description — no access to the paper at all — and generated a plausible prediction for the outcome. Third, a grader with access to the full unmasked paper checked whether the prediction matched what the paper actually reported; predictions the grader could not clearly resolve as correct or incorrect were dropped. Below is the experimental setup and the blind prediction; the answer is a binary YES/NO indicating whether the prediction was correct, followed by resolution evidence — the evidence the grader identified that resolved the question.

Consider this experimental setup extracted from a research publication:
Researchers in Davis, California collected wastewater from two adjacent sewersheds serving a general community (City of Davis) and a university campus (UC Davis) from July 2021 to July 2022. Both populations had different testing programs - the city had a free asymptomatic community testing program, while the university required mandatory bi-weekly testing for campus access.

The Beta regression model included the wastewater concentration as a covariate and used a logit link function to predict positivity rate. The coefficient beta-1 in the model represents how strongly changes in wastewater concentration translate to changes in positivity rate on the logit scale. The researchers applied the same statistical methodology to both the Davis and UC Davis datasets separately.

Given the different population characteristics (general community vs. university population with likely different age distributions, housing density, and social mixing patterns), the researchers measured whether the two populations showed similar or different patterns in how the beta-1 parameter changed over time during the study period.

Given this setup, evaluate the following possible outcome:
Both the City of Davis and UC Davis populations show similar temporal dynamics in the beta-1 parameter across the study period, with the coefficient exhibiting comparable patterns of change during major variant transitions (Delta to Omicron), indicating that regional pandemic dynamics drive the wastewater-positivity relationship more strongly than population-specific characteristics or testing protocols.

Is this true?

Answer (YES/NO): NO